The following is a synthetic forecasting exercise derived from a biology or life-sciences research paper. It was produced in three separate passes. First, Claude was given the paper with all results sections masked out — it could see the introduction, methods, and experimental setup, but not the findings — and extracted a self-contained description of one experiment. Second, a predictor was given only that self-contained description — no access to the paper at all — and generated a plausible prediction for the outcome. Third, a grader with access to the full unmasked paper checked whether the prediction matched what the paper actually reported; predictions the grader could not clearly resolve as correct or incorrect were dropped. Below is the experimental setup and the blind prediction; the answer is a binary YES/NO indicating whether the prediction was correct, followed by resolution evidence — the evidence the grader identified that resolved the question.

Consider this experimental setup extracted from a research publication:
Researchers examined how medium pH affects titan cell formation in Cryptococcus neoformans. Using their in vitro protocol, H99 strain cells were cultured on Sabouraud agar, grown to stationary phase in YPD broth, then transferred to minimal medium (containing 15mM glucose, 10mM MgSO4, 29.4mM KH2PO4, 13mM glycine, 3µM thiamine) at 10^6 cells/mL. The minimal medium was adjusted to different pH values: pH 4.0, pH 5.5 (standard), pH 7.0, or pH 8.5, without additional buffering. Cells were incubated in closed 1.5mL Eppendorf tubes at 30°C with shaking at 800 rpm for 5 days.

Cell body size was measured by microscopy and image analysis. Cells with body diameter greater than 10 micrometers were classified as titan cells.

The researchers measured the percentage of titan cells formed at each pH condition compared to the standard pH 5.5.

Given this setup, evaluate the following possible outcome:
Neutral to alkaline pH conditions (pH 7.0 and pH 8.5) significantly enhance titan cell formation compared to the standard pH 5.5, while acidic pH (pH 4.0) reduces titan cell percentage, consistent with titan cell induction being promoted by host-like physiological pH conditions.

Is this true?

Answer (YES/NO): NO